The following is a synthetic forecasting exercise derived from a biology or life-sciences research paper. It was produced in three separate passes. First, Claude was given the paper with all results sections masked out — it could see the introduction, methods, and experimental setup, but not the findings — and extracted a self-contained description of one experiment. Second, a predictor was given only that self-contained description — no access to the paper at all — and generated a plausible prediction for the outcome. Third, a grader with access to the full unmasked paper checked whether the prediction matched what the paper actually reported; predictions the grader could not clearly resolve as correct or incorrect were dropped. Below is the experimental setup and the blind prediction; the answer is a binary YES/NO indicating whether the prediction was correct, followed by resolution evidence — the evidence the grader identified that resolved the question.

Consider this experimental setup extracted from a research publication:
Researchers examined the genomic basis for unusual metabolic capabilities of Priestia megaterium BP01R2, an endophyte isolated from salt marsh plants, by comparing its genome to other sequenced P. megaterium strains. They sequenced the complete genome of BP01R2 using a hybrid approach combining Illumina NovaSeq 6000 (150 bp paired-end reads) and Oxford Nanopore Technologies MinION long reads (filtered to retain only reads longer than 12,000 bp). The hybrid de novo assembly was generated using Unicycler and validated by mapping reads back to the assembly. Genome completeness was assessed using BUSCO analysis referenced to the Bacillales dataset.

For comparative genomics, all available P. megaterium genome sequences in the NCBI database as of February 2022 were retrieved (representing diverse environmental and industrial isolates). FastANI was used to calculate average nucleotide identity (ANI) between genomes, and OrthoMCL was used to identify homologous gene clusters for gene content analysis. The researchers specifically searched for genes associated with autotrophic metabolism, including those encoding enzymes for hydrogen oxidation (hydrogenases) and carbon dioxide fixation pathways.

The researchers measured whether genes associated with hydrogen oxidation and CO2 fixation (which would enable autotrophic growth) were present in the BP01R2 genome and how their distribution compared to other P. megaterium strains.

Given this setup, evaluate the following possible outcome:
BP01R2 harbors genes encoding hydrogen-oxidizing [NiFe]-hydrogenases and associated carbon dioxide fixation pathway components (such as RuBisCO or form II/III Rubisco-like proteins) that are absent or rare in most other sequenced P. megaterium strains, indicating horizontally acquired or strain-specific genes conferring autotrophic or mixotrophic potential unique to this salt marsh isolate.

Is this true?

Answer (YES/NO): NO